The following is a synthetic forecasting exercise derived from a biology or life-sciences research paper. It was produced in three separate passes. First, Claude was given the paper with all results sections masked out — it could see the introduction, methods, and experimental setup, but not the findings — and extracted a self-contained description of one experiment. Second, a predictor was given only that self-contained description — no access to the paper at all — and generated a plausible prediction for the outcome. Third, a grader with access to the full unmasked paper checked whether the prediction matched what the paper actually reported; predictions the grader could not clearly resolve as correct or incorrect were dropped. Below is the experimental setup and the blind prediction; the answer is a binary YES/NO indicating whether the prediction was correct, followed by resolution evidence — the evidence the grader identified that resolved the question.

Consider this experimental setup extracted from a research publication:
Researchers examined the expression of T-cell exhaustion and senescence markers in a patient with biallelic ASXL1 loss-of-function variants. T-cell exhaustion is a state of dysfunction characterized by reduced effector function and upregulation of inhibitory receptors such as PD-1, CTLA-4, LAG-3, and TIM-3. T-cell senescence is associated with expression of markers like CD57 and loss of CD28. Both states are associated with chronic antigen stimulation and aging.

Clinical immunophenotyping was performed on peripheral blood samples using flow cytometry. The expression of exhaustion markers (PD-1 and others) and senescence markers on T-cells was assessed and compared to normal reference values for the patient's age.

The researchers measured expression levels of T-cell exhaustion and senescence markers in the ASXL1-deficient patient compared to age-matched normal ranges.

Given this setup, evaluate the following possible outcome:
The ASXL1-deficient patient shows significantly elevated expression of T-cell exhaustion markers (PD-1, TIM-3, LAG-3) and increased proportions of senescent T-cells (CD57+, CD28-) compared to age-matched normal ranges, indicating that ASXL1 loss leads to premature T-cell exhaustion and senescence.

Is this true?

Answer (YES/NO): NO